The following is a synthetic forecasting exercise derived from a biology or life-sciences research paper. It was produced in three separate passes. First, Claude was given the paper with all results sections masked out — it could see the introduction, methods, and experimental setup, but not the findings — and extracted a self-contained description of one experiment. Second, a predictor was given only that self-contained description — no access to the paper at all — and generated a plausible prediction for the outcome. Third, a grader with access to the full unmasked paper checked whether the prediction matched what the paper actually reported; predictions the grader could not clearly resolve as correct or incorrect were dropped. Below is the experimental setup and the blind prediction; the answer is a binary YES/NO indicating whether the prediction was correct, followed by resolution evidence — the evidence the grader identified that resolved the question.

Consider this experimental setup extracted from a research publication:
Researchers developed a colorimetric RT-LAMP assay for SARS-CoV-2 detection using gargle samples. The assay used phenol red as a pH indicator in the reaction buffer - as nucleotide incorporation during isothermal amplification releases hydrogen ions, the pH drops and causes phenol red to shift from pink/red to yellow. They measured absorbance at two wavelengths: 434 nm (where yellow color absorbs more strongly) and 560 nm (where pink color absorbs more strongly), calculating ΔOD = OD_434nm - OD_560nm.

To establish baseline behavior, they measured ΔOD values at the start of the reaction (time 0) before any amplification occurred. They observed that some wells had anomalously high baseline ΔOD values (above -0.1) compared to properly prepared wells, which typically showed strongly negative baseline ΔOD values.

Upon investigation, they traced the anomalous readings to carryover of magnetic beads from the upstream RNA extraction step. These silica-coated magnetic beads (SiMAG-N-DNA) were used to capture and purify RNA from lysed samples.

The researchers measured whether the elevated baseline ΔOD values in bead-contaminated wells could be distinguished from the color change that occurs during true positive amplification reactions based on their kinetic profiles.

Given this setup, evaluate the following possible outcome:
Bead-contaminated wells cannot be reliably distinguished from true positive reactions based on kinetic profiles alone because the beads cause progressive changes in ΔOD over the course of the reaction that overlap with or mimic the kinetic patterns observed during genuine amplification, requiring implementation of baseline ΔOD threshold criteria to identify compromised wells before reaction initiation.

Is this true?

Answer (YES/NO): NO